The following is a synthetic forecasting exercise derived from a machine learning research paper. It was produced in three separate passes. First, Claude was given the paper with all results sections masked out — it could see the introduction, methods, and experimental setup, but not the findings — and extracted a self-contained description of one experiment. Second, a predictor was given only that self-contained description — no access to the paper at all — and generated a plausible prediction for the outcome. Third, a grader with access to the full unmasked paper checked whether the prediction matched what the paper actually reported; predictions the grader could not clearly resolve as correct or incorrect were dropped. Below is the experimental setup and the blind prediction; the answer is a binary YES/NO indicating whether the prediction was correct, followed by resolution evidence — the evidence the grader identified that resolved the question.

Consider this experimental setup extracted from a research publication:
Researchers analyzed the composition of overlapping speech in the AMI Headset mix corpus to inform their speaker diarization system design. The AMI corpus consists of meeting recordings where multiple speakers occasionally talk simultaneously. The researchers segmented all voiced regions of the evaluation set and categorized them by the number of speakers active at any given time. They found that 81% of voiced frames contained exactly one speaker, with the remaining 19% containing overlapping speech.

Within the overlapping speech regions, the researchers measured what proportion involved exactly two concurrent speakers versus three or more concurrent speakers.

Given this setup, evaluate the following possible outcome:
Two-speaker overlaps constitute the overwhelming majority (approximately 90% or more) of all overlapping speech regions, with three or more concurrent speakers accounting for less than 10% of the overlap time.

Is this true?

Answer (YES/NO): NO